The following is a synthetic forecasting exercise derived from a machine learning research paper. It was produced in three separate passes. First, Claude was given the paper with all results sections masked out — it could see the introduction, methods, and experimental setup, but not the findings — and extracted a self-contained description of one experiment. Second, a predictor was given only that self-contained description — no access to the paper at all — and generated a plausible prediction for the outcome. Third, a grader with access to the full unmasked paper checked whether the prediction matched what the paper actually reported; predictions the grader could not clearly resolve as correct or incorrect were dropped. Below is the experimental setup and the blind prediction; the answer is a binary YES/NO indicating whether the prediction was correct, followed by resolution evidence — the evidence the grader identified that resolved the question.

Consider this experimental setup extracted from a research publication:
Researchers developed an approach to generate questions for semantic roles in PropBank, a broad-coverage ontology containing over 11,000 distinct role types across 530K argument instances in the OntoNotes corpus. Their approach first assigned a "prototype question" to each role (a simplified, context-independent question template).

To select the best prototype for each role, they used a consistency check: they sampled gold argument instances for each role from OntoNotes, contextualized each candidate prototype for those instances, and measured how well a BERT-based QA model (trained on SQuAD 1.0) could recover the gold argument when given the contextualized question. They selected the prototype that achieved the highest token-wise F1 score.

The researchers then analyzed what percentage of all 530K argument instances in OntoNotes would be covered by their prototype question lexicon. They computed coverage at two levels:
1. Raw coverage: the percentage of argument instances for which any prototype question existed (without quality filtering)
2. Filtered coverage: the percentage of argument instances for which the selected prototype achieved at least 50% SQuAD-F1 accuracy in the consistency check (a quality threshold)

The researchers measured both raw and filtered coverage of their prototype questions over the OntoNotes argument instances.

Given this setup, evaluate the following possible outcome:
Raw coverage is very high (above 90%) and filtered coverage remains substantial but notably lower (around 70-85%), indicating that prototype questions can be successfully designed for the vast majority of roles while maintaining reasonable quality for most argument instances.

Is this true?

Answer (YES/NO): YES